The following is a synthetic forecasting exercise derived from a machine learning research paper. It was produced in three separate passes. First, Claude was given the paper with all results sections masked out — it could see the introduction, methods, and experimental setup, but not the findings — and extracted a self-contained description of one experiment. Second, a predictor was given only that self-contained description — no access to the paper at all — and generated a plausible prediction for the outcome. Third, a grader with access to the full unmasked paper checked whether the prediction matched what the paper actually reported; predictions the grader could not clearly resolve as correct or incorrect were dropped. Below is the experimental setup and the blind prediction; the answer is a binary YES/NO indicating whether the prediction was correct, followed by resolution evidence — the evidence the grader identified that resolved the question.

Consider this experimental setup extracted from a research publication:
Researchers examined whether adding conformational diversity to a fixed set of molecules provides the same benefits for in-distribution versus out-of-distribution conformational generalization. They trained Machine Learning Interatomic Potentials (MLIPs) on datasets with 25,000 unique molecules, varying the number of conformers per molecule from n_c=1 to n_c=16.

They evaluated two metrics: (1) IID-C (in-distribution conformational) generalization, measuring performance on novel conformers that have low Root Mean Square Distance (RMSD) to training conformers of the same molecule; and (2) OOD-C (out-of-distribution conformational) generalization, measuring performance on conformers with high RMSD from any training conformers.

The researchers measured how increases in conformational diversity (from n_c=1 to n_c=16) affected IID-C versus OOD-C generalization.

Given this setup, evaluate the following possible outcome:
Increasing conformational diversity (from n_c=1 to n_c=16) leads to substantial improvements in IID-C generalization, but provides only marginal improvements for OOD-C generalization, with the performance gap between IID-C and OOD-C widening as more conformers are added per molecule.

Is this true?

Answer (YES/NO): NO